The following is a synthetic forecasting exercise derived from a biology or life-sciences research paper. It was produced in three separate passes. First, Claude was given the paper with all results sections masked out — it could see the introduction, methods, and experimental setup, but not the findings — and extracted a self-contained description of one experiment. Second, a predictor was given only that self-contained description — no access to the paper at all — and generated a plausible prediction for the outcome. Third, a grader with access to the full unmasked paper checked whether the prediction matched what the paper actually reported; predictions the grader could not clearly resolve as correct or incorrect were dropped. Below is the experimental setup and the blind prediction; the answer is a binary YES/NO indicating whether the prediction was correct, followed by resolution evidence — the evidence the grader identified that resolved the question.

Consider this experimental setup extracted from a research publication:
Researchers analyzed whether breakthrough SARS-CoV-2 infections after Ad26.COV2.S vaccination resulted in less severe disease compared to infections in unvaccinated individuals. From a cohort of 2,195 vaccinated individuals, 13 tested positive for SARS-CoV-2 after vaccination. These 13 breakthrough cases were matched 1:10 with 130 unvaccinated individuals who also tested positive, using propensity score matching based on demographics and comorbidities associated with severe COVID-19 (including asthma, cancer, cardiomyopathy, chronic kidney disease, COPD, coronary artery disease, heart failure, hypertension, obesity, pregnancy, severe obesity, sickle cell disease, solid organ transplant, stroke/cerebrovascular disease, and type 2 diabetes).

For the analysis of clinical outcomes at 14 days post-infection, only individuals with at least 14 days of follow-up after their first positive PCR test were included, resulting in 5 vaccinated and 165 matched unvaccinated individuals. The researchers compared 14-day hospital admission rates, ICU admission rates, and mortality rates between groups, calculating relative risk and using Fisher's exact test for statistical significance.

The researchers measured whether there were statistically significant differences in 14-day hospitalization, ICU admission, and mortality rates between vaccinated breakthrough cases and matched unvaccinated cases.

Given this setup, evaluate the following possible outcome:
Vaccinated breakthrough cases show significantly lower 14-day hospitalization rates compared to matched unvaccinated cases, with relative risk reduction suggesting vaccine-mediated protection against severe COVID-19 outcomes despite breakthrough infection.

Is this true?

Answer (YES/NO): NO